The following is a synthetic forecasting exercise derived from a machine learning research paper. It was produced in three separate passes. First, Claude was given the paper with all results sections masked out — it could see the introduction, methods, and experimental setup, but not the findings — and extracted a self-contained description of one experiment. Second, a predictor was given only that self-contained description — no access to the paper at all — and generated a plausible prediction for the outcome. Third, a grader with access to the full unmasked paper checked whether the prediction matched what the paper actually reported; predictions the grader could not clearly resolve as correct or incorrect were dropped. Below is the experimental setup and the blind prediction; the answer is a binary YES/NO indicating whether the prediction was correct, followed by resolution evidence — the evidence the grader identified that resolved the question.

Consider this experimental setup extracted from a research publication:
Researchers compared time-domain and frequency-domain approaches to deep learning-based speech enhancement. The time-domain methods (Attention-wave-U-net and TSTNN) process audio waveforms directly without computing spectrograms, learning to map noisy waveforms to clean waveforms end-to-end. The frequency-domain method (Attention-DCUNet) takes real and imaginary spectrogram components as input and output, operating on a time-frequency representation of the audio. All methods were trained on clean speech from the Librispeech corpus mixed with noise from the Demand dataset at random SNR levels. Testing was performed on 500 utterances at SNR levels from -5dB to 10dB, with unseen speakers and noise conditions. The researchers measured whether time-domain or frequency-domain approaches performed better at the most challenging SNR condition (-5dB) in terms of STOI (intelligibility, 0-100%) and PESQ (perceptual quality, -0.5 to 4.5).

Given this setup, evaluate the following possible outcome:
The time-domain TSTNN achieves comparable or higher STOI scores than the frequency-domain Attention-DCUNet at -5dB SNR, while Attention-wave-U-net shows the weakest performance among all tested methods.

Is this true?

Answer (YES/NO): YES